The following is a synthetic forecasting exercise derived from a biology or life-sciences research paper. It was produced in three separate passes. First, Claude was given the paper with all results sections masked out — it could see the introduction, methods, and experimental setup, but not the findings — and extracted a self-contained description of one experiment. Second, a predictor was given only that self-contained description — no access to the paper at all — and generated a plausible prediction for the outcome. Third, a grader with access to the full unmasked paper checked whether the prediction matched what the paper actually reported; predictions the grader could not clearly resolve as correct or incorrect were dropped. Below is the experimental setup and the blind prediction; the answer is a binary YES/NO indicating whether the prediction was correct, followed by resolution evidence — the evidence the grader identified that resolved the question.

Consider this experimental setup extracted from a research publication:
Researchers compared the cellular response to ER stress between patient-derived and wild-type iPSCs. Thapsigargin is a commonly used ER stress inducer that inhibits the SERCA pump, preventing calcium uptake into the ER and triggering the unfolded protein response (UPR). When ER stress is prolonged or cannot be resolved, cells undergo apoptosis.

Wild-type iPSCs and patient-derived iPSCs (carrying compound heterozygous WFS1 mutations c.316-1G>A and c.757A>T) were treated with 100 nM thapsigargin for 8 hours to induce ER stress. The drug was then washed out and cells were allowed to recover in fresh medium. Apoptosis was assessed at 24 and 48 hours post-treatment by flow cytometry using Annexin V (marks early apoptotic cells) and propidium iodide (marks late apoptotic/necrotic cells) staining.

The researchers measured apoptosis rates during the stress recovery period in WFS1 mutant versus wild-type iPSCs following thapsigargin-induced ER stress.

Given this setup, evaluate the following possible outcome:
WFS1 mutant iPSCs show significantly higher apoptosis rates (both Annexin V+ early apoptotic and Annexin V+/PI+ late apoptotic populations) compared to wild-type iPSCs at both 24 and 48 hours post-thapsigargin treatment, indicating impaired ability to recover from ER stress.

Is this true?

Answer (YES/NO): NO